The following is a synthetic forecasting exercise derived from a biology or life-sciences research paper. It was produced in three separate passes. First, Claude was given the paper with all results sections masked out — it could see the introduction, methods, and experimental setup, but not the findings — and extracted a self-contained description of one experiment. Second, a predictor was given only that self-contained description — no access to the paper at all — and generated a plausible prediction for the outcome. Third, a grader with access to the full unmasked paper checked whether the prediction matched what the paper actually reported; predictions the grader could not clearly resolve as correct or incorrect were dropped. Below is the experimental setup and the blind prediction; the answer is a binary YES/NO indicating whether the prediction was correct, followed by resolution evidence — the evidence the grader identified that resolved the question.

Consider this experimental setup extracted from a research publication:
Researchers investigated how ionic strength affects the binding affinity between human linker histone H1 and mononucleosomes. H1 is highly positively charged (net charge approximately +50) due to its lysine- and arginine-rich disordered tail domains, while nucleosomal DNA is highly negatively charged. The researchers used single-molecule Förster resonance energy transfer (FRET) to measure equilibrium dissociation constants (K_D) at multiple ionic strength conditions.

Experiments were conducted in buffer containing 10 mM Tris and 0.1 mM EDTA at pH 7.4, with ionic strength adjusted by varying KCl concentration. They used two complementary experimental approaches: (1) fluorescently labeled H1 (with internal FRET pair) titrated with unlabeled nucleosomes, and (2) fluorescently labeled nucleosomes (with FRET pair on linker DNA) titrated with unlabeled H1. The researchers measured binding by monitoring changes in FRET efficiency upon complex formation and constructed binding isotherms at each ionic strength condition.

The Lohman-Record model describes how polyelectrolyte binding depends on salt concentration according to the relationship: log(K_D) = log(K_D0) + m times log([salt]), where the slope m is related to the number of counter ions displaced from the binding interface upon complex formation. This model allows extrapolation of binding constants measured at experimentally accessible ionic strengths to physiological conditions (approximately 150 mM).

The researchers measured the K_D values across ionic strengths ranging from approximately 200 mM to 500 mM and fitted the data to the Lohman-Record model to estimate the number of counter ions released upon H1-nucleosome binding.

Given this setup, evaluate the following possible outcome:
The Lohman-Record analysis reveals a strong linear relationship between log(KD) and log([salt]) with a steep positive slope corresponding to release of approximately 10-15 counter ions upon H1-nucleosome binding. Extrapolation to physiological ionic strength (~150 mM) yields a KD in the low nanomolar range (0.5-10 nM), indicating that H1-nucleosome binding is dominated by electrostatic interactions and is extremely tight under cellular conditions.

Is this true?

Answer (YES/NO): NO